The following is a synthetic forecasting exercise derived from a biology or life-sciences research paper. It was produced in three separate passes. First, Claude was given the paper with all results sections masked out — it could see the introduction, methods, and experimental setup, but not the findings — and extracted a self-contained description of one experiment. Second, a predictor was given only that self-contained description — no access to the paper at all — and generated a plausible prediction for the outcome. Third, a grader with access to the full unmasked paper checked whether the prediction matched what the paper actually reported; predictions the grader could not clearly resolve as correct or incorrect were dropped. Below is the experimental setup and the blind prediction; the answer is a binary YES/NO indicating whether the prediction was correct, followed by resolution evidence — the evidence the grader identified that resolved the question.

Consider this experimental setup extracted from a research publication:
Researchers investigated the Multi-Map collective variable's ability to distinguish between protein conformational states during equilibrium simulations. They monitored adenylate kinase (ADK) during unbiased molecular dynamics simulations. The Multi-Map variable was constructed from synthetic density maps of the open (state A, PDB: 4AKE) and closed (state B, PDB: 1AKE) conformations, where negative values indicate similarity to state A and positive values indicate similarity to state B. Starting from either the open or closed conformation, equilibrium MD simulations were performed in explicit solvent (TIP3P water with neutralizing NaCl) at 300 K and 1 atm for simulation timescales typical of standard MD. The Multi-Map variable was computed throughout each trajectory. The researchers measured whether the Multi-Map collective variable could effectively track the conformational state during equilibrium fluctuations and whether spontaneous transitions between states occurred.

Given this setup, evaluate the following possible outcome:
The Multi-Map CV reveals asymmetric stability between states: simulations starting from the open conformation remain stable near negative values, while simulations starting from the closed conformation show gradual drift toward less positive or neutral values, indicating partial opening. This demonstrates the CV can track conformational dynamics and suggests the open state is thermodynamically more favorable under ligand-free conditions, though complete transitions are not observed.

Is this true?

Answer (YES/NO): NO